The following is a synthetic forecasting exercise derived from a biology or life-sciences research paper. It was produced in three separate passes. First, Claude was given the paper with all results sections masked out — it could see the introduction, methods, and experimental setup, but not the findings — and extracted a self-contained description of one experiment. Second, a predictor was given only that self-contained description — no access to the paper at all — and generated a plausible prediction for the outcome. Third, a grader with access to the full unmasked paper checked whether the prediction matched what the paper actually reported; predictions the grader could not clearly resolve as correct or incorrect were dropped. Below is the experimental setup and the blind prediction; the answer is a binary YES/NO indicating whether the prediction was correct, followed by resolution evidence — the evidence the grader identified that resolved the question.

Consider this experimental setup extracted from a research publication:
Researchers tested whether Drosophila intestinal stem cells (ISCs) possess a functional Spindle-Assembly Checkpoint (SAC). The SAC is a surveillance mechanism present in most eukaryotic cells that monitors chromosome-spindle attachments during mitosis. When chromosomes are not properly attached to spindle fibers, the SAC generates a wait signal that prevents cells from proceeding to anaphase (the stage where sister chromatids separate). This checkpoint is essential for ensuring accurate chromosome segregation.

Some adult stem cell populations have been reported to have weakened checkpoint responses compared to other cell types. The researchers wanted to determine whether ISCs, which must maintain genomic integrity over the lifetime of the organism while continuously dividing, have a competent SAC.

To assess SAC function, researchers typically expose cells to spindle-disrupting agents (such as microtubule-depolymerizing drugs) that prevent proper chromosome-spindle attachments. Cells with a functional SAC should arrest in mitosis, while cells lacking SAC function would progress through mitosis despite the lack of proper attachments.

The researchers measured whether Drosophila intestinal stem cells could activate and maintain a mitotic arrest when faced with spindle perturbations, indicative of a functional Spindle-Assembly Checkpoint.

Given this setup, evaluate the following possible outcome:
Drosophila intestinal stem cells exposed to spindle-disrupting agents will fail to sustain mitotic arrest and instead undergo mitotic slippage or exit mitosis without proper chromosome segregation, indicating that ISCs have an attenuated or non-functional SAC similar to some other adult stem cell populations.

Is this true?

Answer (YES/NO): NO